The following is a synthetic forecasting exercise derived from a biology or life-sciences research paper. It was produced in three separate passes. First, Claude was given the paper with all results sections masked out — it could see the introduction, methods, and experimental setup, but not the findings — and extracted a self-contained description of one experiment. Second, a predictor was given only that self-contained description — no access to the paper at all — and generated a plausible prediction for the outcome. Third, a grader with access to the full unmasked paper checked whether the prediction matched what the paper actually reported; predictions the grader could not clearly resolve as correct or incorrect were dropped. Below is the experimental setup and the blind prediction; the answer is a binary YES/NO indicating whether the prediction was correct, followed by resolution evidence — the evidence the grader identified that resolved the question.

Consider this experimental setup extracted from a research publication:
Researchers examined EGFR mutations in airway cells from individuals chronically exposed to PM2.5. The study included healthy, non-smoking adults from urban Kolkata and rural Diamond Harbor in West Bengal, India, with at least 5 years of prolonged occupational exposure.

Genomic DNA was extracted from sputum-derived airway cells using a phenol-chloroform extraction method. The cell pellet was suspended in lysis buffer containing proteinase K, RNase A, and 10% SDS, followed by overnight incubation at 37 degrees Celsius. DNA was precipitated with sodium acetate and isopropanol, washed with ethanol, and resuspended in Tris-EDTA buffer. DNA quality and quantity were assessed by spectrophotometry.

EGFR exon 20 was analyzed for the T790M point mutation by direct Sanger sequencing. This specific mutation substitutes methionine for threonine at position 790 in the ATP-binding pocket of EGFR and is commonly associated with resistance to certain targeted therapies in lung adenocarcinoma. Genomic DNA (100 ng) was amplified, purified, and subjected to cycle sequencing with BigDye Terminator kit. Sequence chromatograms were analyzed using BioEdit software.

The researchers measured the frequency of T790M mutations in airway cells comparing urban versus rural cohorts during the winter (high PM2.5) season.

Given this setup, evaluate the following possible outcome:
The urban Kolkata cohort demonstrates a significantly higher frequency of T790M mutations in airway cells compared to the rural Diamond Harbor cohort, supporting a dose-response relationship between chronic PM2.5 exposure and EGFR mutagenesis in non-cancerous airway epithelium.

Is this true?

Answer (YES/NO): NO